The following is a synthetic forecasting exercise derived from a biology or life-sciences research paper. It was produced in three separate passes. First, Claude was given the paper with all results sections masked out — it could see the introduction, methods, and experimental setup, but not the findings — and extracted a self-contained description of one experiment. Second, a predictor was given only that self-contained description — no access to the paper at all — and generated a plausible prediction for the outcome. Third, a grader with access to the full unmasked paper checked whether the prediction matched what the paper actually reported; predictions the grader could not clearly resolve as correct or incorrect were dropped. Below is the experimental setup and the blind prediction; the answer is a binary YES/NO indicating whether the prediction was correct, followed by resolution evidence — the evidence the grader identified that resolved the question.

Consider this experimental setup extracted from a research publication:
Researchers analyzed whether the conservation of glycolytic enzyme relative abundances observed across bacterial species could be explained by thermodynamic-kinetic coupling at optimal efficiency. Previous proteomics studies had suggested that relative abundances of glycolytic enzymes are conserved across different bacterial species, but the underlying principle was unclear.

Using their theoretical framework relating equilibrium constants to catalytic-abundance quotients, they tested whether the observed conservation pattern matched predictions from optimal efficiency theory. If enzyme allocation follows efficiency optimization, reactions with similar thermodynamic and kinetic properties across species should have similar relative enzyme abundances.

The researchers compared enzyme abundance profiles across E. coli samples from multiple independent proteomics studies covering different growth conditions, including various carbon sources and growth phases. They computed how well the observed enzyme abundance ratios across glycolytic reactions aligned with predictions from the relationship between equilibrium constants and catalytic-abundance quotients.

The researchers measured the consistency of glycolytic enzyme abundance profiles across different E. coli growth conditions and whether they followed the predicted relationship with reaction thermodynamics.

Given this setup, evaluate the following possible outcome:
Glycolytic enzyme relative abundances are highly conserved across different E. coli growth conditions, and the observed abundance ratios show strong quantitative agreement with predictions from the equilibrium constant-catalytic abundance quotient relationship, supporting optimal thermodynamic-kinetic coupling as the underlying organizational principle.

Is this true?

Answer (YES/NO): YES